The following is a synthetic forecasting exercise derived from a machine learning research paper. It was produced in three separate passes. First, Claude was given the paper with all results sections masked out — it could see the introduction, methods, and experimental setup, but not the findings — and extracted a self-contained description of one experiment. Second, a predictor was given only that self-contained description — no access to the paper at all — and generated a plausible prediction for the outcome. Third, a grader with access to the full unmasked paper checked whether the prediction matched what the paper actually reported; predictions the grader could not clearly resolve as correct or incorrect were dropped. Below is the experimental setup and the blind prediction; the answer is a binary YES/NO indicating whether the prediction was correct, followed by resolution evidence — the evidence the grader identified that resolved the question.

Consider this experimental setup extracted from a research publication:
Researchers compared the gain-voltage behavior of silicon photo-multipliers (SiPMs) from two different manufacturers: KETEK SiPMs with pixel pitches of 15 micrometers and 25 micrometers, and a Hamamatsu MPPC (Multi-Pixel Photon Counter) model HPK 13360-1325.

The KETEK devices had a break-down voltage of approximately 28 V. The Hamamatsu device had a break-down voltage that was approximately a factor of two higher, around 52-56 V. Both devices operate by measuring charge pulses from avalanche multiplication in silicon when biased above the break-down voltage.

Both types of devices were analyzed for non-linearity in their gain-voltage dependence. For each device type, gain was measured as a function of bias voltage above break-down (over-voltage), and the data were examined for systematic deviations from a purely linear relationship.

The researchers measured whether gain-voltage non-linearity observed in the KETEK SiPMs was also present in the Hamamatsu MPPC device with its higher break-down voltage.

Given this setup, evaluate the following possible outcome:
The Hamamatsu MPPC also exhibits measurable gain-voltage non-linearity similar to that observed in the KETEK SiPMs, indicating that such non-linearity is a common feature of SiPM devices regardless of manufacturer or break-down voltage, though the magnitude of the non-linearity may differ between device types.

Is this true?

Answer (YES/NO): YES